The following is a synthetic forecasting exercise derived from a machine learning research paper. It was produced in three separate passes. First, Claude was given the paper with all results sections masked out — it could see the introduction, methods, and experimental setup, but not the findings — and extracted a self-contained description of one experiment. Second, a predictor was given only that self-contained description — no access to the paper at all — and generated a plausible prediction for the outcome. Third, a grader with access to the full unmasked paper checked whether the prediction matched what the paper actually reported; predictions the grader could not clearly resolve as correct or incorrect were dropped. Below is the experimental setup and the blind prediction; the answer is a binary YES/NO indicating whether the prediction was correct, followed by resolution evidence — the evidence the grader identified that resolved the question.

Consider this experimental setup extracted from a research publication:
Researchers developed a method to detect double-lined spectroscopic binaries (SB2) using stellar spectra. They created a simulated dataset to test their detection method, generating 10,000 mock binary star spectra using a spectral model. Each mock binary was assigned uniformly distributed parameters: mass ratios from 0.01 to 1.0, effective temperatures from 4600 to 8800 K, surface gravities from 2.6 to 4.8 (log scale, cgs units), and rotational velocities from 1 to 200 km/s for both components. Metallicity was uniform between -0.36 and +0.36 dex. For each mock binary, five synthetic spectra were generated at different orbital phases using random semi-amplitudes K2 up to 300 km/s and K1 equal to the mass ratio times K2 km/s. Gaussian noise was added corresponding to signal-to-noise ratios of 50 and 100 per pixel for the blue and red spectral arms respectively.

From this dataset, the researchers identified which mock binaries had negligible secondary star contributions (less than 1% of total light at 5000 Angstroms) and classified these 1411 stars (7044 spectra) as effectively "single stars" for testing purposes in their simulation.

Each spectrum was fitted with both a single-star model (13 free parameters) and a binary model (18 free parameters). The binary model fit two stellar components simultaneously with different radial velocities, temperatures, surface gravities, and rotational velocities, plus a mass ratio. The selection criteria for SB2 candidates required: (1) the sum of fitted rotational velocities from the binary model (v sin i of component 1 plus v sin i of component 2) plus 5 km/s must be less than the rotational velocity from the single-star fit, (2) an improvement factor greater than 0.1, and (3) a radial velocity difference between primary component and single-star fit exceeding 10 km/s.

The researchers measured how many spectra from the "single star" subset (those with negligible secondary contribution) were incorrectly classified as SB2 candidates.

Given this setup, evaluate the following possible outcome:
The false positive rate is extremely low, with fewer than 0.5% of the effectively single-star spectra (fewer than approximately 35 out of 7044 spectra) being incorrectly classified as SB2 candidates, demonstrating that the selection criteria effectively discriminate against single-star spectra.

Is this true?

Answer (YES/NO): YES